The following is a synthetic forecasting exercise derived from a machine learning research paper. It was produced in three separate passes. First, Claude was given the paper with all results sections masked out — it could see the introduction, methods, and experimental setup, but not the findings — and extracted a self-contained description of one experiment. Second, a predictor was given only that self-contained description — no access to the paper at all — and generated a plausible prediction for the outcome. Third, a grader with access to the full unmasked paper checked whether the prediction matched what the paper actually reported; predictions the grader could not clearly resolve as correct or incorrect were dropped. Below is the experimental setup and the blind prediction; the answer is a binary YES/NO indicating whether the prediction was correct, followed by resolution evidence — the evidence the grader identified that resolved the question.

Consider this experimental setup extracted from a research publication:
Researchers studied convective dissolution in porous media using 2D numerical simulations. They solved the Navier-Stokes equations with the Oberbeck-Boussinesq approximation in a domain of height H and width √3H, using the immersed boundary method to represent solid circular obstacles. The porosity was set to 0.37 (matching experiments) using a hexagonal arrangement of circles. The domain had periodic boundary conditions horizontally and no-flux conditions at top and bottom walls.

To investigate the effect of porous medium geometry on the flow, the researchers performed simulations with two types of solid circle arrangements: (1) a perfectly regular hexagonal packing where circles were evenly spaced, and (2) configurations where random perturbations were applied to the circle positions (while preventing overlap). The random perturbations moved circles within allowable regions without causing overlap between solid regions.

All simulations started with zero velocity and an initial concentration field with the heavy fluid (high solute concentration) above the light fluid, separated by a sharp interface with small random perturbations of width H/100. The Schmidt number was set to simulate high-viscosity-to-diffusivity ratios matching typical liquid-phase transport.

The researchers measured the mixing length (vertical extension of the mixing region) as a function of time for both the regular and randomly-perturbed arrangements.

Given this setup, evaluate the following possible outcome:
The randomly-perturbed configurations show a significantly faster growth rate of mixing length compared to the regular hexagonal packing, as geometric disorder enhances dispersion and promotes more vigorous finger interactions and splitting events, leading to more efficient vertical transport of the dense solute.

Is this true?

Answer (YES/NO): NO